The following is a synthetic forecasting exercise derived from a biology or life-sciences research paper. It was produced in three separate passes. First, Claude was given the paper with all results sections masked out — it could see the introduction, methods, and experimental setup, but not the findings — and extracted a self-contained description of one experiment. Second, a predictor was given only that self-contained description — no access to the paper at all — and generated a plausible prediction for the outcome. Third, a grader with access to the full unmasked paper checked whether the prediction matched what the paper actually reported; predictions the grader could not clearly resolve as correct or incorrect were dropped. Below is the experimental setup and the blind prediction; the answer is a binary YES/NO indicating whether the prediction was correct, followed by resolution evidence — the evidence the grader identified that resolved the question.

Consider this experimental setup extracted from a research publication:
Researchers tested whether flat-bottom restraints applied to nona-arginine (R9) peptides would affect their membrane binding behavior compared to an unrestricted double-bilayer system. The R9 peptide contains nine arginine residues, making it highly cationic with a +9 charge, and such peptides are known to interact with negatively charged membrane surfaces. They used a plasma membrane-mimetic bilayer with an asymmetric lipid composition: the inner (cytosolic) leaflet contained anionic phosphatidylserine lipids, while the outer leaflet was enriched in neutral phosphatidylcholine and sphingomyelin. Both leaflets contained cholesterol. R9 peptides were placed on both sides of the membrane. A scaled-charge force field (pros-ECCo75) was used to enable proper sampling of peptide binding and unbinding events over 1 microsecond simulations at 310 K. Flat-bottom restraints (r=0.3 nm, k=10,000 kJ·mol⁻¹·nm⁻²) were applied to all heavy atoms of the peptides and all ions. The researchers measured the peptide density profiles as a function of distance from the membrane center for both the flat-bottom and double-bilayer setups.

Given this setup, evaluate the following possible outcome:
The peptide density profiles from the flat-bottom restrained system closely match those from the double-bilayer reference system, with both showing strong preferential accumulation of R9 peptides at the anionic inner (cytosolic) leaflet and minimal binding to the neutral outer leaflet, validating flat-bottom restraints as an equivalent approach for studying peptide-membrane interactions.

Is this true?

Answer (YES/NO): NO